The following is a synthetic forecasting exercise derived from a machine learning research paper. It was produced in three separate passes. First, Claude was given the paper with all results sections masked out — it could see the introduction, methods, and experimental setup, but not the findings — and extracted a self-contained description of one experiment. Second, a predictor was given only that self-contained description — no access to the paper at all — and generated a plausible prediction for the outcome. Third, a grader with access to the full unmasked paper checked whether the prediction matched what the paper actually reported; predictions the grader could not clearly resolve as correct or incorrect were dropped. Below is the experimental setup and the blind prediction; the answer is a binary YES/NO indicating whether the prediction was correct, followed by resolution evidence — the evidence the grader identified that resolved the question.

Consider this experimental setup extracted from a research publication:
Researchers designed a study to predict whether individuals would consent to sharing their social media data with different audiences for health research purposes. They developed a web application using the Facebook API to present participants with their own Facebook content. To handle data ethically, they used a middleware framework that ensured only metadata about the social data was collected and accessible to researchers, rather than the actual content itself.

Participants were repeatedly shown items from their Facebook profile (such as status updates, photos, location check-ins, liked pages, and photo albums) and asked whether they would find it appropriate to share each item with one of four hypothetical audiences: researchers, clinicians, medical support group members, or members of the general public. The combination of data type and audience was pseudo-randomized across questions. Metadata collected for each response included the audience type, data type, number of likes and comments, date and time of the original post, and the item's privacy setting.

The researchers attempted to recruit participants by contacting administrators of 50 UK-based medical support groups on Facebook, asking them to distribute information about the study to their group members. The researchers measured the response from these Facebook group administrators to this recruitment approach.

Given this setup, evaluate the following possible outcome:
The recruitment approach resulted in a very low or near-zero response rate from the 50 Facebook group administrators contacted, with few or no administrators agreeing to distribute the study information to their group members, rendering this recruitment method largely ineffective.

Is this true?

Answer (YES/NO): NO